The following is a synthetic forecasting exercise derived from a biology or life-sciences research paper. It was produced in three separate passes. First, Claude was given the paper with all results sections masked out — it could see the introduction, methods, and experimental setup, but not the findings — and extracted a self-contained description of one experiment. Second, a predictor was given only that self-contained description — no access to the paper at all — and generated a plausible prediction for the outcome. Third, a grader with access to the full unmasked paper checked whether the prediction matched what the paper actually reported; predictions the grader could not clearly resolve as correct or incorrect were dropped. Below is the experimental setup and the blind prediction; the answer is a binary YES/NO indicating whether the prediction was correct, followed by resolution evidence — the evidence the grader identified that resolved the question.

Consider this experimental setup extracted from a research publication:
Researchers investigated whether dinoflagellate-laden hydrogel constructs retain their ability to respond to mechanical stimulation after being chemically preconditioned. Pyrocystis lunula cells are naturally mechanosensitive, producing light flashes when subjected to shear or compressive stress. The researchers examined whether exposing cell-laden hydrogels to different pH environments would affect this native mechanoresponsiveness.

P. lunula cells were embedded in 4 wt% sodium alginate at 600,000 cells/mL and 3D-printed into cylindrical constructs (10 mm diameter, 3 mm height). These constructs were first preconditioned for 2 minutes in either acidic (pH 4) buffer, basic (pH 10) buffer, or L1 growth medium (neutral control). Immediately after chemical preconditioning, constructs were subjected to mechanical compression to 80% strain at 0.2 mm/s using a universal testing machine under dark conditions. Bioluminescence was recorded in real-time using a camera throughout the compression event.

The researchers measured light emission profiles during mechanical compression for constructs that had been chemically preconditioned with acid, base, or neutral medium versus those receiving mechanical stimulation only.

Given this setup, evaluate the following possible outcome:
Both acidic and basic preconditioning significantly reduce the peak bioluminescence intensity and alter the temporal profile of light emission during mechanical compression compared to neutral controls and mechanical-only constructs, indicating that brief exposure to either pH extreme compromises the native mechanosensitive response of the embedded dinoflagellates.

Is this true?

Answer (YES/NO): NO